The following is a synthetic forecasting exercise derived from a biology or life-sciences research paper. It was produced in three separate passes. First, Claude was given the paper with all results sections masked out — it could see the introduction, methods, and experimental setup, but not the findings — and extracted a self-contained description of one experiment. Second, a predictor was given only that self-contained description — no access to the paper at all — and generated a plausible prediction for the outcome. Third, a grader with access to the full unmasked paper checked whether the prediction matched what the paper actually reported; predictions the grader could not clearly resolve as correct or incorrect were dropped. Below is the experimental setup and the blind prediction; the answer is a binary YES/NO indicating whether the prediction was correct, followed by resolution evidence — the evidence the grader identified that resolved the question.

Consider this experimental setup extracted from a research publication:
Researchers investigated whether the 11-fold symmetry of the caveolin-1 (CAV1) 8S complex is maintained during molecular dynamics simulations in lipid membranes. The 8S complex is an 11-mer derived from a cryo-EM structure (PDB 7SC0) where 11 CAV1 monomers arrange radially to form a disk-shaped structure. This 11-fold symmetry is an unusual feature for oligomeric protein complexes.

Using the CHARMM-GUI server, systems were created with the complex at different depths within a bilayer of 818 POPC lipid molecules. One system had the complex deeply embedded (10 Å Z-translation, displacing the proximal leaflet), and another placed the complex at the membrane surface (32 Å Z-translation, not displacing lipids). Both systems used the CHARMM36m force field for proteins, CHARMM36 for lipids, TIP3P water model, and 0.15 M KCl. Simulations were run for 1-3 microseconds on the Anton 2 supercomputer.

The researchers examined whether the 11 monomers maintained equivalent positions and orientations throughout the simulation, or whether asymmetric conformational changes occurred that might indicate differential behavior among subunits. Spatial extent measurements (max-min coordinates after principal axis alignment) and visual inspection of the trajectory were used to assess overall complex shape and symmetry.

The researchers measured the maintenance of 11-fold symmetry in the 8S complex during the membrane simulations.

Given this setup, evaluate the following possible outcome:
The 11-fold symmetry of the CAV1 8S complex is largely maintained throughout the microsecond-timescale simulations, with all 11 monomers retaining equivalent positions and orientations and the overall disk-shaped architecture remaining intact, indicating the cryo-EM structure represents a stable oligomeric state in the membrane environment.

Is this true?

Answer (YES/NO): NO